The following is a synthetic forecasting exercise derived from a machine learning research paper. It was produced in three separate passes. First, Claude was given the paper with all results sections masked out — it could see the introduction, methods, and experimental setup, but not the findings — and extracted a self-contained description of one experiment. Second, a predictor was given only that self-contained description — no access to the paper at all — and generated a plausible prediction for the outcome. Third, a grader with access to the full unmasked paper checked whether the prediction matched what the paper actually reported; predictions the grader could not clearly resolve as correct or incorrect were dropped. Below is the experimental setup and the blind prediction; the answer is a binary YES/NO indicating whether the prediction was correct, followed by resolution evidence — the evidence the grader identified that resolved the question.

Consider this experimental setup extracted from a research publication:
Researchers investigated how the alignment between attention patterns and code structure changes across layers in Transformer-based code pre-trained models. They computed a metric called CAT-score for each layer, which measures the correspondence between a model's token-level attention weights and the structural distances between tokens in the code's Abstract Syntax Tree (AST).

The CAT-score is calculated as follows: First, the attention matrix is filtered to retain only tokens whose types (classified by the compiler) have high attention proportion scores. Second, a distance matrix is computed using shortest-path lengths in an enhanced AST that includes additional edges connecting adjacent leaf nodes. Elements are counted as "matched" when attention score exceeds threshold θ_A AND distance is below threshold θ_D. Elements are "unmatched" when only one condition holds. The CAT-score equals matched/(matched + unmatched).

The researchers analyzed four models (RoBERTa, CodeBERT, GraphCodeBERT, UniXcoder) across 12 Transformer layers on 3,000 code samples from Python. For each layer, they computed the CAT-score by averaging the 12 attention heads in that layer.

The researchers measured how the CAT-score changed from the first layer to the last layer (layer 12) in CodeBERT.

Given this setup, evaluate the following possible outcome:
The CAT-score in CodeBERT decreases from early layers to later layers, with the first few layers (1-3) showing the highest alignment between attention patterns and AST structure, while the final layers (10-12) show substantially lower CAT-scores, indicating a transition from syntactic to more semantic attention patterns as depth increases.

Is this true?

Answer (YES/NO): YES